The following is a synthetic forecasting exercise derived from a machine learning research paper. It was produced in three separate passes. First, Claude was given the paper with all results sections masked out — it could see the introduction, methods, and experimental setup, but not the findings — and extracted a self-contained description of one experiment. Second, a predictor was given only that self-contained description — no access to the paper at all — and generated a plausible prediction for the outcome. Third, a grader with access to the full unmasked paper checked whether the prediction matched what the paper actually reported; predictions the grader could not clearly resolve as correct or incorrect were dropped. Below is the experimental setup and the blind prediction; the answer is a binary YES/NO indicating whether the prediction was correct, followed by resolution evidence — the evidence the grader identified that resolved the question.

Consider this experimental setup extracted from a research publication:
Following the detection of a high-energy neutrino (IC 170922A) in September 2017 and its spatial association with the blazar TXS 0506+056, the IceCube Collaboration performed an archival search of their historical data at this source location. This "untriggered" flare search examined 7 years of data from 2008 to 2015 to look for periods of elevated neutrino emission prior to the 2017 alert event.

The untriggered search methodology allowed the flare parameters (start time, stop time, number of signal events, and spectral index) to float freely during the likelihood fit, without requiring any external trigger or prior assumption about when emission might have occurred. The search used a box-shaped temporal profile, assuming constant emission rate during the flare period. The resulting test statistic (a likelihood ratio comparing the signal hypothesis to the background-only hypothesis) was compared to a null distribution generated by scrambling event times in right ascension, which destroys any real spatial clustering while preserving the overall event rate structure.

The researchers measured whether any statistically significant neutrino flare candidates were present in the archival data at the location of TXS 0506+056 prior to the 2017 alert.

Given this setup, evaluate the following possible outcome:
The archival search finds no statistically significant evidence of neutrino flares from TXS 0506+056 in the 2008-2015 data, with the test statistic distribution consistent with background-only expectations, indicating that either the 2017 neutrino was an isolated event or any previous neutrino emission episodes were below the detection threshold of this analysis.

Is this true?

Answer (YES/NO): NO